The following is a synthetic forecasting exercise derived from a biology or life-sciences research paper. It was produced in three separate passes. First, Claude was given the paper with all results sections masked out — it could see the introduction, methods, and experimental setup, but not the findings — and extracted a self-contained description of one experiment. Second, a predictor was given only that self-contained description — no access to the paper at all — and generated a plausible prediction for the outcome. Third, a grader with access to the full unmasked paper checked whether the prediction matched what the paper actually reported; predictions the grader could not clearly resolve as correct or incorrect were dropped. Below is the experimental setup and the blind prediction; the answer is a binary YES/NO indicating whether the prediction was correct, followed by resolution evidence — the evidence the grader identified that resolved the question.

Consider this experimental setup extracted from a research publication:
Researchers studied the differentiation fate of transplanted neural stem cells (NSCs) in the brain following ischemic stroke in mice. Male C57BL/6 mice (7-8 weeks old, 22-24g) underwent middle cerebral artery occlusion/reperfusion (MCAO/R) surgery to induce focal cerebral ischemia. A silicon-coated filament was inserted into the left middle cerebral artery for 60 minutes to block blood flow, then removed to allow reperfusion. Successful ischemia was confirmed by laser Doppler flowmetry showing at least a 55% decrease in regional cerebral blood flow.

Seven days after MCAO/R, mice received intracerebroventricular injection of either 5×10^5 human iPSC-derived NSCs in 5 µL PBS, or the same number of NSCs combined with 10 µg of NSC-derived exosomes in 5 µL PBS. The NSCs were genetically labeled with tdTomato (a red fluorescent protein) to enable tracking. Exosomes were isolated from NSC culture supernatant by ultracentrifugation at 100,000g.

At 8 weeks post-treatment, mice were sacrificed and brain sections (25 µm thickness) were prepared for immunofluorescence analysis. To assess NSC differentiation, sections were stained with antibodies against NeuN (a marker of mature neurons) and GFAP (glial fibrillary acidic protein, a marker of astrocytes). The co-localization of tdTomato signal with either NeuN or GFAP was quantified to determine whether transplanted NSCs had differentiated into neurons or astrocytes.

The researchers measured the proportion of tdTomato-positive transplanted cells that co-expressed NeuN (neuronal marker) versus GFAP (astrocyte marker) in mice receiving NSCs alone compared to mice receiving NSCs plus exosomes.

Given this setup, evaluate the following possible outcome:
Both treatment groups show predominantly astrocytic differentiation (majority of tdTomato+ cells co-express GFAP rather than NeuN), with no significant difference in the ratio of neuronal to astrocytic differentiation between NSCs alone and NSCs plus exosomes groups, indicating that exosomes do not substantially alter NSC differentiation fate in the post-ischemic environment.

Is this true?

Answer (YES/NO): NO